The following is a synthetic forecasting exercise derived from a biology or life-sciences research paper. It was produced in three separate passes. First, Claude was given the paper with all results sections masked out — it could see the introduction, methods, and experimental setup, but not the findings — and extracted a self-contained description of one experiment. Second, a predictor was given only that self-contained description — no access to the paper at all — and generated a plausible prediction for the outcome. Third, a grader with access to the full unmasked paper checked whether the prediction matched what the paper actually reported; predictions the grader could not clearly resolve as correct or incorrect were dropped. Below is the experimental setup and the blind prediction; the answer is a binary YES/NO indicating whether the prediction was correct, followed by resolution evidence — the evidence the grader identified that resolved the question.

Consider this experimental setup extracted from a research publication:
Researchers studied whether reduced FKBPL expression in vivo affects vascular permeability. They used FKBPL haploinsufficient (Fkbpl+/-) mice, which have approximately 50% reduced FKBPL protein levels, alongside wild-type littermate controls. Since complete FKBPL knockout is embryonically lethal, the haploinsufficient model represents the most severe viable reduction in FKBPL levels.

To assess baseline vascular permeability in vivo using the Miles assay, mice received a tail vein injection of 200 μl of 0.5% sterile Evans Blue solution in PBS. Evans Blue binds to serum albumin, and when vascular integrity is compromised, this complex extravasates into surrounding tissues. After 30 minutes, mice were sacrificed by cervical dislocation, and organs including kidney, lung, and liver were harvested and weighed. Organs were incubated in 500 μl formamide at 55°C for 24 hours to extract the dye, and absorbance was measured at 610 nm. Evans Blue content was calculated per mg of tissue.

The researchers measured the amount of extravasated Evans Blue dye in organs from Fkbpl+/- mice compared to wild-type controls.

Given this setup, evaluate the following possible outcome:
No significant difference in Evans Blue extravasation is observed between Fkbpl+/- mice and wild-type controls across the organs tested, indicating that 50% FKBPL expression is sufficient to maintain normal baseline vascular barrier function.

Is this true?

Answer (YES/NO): NO